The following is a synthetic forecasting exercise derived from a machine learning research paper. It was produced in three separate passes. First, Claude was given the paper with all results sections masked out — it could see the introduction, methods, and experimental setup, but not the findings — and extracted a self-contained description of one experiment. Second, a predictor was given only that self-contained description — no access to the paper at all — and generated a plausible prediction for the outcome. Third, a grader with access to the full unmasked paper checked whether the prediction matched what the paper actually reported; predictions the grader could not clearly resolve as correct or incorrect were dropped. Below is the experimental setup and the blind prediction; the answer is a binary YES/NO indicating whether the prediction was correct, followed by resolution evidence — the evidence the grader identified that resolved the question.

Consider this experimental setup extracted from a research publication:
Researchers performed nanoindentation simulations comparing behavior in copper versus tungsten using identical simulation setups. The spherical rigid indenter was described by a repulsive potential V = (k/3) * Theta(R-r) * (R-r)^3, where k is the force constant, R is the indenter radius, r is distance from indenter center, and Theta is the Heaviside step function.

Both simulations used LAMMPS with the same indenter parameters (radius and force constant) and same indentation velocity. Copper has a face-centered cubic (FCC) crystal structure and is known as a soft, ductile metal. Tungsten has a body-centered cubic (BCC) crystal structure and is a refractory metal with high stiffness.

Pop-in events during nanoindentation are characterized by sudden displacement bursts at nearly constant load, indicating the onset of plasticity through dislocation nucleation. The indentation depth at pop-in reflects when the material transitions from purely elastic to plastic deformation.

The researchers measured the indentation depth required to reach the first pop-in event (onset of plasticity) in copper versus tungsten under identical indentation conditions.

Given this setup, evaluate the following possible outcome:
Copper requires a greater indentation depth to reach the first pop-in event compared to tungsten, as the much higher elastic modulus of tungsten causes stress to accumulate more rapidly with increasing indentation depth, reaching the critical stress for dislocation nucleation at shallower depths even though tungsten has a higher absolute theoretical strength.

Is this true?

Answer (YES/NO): NO